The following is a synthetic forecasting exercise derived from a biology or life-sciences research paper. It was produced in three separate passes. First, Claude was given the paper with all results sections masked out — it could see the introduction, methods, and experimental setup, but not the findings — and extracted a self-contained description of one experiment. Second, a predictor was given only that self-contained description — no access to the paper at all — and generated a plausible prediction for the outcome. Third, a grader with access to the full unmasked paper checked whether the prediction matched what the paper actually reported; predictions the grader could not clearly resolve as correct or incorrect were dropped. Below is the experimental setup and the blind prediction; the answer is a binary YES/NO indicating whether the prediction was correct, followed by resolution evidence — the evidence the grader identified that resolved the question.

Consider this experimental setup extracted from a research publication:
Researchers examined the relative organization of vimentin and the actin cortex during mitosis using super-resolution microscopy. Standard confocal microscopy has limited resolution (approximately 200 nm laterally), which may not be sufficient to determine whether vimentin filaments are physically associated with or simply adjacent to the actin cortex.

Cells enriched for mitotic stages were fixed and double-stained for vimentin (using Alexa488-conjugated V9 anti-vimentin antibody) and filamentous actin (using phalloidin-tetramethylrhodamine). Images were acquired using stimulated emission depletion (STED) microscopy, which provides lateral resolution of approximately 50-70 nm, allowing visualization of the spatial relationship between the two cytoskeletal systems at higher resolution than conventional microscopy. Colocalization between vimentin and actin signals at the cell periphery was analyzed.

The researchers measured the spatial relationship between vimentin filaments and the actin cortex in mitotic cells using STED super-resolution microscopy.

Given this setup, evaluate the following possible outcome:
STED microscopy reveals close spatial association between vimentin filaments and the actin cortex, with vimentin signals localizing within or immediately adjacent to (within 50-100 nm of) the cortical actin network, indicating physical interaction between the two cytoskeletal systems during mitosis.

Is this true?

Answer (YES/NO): YES